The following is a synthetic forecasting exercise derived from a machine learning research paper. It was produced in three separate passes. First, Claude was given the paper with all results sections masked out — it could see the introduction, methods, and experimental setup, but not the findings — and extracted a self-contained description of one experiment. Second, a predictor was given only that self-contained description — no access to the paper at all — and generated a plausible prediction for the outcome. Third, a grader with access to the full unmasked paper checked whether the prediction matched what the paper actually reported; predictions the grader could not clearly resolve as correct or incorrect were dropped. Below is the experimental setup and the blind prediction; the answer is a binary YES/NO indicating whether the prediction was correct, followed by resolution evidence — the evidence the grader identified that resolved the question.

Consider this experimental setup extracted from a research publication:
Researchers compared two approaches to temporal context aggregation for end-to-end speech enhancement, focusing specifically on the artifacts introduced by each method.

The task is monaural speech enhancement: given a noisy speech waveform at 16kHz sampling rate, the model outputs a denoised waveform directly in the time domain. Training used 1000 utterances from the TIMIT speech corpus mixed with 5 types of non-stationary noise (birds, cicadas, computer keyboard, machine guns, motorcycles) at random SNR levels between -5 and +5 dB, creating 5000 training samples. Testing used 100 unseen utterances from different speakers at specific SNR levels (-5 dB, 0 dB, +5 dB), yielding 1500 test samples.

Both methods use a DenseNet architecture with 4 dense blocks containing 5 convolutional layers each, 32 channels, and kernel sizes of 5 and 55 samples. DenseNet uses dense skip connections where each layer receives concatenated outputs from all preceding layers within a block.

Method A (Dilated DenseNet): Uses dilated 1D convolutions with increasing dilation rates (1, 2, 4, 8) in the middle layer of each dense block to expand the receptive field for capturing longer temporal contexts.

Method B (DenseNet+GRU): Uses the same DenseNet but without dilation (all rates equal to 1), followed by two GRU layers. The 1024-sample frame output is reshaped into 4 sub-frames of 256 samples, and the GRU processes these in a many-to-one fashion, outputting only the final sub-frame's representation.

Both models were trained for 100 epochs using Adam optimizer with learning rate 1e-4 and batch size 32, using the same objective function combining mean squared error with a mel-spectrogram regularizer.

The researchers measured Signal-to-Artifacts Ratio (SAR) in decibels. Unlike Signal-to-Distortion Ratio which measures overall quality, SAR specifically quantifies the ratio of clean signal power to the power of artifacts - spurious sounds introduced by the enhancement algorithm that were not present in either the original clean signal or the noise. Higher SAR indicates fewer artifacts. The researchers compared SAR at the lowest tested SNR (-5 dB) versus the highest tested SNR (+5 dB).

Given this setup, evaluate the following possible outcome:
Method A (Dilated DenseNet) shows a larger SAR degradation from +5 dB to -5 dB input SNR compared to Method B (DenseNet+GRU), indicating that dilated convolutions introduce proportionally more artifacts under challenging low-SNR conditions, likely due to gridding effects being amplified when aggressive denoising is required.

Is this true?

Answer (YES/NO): NO